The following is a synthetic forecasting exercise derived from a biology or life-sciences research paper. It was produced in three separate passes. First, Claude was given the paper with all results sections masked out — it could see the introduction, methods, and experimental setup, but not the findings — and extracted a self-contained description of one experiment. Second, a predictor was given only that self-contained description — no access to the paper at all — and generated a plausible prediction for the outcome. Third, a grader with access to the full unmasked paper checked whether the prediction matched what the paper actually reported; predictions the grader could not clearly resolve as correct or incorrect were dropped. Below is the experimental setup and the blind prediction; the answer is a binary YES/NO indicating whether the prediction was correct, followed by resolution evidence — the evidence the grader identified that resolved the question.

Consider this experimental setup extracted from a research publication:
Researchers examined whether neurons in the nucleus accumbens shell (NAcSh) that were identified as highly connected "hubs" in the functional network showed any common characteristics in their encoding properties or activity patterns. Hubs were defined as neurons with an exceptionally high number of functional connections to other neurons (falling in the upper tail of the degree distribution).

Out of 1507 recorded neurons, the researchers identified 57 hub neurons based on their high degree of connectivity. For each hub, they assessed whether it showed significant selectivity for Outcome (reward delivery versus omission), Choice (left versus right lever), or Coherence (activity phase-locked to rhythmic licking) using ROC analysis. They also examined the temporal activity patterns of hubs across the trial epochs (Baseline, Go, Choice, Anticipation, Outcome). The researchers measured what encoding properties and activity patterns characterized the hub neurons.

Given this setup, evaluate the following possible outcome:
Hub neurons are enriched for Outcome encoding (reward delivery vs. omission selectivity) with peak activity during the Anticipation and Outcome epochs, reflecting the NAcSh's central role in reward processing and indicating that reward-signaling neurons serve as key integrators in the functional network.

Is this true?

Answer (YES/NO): NO